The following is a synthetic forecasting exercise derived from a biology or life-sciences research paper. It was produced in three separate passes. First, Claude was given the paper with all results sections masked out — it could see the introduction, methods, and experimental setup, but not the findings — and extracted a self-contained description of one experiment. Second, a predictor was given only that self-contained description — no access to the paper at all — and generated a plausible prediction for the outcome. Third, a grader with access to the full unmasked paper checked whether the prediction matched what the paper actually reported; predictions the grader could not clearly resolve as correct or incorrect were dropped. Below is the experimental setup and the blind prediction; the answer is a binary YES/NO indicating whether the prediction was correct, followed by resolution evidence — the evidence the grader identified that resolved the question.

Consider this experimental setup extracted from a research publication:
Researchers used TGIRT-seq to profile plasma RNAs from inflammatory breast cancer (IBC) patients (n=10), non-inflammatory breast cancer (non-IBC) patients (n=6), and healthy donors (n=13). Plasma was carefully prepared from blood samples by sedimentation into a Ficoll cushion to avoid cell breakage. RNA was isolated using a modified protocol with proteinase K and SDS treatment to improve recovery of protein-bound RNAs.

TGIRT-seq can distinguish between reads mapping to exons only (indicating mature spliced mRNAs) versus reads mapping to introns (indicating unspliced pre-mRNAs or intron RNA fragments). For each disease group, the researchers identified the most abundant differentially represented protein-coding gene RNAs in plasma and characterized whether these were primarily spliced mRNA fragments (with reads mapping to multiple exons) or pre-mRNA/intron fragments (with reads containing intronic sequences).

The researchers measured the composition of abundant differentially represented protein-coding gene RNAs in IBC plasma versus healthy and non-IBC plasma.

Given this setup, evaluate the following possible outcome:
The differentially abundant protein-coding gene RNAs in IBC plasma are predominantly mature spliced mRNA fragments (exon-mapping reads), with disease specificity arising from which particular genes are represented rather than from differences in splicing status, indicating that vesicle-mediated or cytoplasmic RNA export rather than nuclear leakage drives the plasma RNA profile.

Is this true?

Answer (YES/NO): NO